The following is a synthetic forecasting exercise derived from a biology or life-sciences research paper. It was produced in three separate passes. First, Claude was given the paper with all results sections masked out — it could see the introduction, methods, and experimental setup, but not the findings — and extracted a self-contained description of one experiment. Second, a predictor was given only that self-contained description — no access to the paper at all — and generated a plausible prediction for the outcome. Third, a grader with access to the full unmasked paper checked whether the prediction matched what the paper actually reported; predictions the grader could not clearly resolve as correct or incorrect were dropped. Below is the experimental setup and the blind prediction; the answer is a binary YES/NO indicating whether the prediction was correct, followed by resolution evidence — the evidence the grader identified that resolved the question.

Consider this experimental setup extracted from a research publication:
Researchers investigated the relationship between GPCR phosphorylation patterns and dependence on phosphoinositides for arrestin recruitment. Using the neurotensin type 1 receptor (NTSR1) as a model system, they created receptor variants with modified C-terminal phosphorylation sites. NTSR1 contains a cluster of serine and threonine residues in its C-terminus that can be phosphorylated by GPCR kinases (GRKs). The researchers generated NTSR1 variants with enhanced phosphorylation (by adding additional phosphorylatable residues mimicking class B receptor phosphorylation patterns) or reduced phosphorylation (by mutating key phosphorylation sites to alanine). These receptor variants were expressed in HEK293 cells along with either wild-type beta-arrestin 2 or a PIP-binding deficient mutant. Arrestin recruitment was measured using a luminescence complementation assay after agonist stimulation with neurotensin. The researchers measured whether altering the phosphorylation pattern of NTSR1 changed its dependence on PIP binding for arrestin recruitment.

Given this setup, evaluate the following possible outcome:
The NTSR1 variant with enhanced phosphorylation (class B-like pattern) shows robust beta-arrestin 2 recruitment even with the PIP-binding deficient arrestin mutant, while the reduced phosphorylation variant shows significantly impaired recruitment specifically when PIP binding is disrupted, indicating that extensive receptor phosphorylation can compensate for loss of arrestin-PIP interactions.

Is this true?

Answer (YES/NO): YES